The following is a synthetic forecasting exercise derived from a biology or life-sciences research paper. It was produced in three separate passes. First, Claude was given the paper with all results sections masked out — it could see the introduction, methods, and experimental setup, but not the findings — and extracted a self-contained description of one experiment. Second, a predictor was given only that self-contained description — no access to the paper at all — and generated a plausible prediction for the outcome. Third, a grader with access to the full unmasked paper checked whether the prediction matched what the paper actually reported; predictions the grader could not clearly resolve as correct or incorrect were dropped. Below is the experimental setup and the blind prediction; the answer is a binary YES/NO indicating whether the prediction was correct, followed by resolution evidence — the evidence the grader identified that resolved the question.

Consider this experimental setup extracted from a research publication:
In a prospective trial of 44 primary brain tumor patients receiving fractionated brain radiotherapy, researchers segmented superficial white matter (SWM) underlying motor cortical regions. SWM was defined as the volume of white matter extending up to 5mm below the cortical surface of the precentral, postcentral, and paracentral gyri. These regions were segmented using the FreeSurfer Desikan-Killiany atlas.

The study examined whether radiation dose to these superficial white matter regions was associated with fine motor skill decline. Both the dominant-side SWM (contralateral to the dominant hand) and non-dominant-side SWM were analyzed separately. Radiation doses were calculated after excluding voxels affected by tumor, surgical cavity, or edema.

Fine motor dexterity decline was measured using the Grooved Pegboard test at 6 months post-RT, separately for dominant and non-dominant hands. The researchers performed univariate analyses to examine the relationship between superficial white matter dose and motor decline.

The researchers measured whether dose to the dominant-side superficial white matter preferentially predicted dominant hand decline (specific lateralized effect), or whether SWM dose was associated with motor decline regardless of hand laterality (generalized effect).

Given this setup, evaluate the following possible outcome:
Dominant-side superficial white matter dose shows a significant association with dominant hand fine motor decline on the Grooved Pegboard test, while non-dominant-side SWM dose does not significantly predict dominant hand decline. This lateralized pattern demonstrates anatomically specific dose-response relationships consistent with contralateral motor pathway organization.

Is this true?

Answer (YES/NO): YES